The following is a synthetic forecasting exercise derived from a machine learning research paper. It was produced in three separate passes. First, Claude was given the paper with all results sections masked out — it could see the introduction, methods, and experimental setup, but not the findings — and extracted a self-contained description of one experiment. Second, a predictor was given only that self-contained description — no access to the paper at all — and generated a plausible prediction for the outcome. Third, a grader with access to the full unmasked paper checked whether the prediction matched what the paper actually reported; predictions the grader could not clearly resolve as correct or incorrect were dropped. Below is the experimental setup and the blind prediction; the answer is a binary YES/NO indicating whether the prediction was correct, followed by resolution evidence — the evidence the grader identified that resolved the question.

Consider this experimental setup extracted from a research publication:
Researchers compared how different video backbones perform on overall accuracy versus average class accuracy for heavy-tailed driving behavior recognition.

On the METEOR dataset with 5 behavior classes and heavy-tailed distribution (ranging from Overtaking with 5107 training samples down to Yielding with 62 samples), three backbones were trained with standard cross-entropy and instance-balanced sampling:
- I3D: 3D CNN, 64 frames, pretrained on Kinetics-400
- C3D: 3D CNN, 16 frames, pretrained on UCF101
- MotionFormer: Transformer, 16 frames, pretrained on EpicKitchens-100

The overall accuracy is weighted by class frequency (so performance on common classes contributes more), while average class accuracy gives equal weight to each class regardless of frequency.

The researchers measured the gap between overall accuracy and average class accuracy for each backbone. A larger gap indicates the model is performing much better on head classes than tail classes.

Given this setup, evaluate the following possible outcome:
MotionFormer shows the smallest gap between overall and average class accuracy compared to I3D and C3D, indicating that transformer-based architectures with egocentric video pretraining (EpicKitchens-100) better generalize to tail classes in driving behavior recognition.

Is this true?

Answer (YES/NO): NO